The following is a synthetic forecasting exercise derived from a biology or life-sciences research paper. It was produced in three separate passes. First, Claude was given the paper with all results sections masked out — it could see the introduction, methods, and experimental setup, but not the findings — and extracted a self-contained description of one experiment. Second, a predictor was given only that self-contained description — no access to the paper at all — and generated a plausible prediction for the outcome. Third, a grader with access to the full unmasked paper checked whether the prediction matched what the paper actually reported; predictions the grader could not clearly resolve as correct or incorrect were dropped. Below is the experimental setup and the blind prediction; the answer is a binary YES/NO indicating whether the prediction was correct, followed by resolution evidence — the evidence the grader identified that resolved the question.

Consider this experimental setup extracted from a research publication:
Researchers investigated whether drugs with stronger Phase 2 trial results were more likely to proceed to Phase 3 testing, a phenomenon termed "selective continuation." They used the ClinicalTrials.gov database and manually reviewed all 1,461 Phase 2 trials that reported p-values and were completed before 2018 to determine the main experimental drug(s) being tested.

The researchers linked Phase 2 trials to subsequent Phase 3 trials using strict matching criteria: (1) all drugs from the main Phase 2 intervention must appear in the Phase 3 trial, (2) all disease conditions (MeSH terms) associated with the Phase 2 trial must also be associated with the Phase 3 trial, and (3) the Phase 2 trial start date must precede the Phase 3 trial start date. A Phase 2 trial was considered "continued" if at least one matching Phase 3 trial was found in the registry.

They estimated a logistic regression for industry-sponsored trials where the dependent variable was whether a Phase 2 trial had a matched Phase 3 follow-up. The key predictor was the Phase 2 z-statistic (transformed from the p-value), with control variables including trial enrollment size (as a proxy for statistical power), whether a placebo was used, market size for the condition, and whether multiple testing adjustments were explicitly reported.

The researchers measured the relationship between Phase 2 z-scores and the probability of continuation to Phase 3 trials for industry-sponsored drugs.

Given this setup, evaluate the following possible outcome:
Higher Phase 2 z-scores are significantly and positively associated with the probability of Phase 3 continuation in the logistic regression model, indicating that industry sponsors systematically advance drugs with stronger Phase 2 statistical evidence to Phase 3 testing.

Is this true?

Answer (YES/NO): YES